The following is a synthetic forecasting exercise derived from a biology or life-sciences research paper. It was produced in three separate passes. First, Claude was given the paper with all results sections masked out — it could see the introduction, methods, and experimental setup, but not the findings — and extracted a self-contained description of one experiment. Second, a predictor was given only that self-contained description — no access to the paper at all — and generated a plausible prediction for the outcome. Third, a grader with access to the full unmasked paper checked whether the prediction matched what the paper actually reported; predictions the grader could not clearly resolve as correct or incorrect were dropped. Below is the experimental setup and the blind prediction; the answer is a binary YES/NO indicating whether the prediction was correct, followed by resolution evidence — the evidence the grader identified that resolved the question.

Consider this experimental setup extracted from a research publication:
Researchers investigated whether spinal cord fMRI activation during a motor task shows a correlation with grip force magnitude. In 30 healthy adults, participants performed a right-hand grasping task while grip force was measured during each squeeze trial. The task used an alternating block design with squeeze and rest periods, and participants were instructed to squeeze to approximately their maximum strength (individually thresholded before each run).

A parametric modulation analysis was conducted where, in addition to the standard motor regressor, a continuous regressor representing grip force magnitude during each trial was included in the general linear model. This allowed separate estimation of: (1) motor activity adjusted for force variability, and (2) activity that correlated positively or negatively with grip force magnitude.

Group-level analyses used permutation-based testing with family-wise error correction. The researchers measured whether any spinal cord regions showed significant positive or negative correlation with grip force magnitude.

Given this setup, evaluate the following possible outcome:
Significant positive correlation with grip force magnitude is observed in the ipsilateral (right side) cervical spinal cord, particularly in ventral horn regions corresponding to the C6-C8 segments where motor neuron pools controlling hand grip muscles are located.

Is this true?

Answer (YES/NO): NO